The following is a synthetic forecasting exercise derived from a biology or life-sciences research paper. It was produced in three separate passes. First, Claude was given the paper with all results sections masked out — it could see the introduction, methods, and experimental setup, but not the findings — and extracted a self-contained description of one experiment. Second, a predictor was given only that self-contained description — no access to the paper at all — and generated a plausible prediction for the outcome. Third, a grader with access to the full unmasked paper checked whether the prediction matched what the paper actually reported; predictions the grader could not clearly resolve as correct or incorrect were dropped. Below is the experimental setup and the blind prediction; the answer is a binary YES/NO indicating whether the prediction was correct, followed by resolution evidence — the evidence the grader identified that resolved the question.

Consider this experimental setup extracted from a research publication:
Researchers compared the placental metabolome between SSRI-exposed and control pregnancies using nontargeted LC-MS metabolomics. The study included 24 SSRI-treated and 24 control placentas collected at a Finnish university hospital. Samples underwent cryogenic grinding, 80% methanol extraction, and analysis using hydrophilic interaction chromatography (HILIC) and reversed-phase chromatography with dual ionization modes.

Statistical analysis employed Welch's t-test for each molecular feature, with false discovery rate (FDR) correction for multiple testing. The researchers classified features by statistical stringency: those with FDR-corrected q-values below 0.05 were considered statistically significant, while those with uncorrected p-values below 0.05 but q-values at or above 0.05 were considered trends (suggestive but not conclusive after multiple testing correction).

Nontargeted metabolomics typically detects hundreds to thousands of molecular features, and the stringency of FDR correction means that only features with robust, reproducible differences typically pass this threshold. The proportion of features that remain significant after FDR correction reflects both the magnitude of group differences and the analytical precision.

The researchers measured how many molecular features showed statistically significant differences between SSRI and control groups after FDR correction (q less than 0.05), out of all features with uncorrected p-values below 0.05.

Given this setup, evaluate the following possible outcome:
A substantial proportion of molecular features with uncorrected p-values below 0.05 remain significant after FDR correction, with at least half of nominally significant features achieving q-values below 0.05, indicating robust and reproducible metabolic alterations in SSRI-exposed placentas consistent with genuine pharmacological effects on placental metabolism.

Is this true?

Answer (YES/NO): NO